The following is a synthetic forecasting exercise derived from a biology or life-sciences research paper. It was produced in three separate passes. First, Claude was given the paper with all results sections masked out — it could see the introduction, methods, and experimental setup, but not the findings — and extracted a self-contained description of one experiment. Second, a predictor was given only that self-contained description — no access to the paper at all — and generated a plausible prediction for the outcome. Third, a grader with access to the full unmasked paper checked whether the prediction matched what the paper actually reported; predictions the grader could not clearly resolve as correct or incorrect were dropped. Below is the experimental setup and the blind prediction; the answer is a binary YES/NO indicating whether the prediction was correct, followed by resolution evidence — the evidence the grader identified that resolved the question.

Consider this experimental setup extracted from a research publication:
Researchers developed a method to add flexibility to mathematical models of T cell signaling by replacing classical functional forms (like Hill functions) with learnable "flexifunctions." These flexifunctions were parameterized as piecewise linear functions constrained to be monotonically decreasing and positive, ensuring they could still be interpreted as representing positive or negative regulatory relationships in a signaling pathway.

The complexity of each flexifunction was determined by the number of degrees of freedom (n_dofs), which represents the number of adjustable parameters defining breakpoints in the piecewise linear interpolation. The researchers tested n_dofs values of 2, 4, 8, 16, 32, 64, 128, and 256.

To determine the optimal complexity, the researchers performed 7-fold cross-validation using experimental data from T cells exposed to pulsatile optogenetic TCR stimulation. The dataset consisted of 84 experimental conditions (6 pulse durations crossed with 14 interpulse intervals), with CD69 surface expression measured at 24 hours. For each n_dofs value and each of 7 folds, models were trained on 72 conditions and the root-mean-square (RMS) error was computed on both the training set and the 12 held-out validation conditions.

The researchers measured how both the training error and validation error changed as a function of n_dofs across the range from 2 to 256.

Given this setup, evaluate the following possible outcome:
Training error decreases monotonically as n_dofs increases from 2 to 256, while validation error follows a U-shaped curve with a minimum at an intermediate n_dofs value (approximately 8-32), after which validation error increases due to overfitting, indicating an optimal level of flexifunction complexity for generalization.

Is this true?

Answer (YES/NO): YES